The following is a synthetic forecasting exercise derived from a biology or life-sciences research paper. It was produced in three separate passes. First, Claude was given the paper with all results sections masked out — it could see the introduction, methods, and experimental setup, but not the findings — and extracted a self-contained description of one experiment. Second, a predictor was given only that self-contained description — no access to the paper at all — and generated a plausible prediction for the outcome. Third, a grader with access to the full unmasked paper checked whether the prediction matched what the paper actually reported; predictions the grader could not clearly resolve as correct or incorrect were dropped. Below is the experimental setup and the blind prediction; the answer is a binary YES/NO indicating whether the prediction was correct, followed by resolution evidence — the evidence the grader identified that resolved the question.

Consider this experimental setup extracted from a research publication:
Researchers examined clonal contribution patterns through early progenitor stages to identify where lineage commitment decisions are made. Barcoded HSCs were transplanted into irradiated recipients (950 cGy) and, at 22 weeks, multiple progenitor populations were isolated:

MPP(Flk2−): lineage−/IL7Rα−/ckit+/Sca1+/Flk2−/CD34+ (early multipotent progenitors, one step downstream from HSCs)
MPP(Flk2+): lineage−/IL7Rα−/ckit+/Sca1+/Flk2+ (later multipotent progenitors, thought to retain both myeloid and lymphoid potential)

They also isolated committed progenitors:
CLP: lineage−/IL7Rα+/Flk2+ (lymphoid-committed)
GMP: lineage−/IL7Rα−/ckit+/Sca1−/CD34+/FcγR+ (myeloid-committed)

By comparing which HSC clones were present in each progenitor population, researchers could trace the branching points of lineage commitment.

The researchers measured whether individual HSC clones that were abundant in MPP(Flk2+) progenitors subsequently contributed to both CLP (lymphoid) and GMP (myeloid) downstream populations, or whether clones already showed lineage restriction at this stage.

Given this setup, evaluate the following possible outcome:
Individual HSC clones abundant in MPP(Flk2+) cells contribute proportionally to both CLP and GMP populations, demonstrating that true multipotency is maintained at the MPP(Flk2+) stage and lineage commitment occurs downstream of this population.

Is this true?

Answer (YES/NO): NO